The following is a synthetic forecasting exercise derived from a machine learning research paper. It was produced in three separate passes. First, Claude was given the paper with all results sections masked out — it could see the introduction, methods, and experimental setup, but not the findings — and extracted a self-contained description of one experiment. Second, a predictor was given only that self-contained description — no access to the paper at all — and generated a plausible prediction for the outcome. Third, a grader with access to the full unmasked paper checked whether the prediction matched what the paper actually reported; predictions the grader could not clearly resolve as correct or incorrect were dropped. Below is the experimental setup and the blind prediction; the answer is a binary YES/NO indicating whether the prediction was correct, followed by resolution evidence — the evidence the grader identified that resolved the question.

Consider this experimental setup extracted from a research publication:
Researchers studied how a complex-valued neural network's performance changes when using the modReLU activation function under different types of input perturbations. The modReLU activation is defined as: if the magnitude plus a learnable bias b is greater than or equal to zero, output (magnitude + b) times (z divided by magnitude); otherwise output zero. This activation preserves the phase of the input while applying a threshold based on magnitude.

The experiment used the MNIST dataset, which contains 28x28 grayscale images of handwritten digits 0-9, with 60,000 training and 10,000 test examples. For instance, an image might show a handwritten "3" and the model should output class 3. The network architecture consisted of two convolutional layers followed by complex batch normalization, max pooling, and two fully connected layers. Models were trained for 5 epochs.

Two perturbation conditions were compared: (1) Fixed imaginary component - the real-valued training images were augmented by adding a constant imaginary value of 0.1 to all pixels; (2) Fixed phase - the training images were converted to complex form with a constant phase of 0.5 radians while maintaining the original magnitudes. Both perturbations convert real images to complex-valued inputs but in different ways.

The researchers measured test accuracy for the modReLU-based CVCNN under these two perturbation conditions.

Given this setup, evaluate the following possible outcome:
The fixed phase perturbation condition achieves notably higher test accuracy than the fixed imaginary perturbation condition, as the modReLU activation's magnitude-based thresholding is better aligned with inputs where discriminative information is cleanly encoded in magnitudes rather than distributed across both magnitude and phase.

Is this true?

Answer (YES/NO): YES